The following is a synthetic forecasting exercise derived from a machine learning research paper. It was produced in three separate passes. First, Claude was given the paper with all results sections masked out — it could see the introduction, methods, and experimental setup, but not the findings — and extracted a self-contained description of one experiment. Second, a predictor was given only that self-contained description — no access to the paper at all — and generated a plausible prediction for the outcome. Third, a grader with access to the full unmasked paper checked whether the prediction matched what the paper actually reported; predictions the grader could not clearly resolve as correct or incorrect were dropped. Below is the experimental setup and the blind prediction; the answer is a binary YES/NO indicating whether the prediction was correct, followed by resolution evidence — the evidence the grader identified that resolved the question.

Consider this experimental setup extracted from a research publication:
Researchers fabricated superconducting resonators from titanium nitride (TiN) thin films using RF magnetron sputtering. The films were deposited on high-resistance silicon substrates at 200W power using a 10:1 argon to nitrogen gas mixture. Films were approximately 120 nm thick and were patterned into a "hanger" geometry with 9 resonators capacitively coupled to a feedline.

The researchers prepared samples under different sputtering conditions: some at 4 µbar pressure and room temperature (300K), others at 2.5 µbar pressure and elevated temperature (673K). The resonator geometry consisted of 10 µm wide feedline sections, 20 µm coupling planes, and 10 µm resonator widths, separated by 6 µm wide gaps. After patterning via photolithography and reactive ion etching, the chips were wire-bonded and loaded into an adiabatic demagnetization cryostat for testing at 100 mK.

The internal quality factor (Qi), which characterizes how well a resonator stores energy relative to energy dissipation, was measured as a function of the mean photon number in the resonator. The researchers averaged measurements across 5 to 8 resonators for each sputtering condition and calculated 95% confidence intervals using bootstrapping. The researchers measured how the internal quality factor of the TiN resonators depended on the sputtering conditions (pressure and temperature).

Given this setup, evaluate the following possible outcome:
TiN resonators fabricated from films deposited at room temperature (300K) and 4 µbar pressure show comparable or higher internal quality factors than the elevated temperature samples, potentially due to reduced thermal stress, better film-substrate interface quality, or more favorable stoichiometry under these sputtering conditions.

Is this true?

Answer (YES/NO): NO